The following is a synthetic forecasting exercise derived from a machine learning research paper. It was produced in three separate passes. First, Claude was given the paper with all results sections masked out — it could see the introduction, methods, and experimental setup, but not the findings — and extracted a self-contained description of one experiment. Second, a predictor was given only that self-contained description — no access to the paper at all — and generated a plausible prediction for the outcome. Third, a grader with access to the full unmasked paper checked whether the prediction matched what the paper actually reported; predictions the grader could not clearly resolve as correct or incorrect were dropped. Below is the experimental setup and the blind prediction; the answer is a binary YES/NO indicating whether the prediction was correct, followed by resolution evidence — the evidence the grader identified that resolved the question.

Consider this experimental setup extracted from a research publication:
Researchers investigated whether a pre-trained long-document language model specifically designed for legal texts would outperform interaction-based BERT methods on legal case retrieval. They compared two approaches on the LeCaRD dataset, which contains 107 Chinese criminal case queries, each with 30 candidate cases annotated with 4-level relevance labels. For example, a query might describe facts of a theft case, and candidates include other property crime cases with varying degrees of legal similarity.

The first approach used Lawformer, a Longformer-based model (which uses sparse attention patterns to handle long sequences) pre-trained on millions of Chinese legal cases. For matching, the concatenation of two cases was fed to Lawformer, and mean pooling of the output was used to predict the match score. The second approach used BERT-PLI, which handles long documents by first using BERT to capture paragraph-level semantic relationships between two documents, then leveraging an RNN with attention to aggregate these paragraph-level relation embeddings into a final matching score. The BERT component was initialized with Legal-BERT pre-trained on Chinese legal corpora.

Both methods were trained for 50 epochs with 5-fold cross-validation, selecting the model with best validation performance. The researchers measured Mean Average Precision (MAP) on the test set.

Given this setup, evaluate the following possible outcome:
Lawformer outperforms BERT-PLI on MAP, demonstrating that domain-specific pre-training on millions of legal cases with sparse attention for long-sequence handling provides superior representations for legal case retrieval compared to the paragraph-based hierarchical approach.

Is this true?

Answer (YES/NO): NO